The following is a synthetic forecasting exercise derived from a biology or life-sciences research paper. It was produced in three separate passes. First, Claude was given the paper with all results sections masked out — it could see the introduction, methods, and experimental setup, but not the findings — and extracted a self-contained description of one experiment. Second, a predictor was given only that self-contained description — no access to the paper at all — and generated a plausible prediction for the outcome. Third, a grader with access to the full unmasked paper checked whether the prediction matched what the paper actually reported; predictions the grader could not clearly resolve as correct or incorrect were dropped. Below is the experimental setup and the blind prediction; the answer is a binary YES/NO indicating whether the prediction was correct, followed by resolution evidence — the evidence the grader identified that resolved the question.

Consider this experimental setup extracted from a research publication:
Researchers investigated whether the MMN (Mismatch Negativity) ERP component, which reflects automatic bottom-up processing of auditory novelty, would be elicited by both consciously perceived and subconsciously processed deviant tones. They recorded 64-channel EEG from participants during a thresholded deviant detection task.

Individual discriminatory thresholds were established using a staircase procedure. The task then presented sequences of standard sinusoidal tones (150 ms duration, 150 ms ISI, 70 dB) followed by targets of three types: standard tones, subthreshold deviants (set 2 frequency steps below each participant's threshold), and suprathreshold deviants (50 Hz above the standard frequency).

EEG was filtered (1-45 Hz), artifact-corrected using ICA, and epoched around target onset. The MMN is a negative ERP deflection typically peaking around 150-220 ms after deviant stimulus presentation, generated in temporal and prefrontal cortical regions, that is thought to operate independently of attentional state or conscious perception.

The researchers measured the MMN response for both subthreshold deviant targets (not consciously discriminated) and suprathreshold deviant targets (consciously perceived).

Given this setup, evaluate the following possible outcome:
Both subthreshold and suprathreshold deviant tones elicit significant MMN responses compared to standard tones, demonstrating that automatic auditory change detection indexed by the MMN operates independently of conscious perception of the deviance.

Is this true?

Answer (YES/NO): YES